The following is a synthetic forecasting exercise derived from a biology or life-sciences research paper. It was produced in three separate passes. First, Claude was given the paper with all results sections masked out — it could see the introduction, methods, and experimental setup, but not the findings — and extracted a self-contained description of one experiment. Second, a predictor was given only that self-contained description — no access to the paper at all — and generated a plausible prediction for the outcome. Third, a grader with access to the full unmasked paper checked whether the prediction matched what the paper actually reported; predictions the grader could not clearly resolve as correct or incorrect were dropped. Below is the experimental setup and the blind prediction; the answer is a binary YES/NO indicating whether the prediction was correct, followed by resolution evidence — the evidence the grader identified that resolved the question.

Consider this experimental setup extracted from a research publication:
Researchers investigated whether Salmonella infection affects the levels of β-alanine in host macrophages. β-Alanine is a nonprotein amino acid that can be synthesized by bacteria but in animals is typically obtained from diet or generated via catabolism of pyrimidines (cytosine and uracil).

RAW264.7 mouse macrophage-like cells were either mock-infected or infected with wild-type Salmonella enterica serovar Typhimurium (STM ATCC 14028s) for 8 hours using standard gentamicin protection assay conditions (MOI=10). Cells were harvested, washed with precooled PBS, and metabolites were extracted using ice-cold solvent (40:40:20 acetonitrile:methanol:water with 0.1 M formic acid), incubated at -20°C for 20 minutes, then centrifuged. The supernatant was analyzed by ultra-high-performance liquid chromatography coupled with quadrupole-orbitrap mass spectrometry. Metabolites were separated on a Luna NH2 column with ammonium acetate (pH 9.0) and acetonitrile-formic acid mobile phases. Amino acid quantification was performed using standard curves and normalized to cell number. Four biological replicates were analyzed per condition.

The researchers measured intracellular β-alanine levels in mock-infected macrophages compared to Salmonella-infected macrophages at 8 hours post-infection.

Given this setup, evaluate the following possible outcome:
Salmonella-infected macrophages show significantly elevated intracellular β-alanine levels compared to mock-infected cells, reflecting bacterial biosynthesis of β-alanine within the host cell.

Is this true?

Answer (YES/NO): NO